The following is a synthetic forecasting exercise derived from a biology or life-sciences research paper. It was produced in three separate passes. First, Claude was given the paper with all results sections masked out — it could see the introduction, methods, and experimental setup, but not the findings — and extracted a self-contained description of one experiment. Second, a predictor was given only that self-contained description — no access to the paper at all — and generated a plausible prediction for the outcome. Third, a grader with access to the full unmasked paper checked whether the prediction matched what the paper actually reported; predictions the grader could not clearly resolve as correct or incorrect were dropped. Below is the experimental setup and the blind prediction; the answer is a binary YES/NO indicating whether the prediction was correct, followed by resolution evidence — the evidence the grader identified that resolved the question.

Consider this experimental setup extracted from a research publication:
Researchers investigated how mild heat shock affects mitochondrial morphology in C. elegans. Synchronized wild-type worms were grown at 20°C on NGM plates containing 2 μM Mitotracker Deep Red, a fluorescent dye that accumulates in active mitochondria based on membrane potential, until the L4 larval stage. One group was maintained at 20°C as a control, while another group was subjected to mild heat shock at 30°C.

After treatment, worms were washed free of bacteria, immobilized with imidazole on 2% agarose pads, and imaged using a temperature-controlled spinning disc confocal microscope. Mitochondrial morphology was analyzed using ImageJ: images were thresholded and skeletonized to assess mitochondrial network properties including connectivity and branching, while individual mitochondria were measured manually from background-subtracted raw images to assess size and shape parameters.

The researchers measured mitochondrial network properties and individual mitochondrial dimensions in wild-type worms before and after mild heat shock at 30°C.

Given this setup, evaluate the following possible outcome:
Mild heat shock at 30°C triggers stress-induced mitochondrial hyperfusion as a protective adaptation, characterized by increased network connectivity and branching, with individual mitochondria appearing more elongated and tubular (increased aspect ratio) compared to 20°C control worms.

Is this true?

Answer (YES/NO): NO